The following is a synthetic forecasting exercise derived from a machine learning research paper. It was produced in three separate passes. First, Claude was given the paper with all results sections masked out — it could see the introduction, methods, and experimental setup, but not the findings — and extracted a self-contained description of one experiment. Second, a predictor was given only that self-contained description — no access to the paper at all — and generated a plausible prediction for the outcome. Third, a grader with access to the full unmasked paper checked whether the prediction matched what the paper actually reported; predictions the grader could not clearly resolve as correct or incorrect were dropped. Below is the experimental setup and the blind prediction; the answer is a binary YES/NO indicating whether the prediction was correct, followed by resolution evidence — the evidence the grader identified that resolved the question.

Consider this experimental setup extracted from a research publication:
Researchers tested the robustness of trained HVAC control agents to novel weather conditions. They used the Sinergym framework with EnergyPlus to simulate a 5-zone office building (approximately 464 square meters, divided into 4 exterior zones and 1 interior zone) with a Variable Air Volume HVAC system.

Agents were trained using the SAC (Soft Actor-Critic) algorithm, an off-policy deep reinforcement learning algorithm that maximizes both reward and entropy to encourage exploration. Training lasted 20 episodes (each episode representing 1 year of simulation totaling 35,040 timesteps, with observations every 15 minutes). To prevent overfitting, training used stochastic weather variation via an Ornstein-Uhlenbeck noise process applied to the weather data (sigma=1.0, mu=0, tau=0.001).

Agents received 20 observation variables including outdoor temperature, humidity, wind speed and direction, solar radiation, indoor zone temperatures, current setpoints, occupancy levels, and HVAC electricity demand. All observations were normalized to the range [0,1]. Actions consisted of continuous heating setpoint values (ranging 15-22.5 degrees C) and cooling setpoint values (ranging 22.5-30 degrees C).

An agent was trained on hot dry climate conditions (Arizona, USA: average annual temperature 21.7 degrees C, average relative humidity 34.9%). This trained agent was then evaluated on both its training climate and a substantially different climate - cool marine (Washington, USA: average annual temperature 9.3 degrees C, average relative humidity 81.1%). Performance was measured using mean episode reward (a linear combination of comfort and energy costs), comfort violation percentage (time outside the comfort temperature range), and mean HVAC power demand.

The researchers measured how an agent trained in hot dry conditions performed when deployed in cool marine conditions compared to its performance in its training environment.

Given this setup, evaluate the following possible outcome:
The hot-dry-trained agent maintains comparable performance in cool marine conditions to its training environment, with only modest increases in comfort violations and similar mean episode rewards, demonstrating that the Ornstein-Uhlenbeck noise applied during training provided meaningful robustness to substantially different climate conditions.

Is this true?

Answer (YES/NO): NO